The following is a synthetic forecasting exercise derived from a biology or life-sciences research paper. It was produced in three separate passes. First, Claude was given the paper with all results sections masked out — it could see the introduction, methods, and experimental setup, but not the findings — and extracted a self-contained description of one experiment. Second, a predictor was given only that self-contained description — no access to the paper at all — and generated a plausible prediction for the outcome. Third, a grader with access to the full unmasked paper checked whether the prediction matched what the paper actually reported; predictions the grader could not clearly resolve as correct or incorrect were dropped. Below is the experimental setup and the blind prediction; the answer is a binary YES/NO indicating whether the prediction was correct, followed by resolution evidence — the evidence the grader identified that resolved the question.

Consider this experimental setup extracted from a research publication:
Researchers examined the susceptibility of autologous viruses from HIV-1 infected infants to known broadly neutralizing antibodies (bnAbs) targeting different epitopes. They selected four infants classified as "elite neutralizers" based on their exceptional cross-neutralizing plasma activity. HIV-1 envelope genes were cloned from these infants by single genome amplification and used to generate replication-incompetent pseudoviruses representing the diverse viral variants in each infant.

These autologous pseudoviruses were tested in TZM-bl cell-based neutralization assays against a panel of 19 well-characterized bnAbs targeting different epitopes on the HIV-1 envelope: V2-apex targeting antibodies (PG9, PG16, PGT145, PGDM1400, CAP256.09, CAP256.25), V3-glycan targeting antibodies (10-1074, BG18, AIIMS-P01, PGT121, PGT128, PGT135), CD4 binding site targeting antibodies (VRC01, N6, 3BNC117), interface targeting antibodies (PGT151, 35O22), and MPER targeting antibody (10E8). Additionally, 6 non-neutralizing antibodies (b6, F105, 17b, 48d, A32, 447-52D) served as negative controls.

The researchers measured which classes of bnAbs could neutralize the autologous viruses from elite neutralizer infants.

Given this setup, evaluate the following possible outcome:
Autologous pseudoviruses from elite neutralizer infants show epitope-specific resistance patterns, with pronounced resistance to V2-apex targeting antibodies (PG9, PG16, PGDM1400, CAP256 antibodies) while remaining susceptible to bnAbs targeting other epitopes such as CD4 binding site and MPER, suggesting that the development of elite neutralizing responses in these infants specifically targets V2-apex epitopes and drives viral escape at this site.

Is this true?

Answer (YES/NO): NO